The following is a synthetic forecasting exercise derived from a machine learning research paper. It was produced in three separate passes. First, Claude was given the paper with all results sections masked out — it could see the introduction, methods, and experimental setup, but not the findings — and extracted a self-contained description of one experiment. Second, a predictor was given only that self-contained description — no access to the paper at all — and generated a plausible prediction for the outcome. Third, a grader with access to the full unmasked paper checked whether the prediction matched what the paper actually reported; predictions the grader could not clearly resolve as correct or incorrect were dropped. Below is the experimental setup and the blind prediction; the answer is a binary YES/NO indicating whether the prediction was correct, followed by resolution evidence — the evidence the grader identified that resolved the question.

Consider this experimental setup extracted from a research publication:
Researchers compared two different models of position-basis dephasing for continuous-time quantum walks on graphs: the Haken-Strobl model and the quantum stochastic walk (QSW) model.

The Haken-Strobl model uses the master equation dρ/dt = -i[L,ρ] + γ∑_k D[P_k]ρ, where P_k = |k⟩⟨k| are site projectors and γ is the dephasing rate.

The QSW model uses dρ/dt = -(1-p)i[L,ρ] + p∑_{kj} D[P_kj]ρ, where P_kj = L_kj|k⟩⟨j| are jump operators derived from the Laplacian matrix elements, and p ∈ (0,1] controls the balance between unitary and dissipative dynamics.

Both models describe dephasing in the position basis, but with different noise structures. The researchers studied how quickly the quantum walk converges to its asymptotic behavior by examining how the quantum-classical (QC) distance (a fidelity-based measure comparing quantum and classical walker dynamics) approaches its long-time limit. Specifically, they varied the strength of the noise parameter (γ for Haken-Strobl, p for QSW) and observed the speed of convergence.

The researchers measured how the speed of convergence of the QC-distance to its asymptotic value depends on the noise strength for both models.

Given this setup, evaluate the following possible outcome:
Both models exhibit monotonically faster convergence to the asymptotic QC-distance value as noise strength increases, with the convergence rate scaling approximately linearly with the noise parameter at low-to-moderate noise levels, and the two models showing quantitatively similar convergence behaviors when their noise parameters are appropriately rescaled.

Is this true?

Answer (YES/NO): NO